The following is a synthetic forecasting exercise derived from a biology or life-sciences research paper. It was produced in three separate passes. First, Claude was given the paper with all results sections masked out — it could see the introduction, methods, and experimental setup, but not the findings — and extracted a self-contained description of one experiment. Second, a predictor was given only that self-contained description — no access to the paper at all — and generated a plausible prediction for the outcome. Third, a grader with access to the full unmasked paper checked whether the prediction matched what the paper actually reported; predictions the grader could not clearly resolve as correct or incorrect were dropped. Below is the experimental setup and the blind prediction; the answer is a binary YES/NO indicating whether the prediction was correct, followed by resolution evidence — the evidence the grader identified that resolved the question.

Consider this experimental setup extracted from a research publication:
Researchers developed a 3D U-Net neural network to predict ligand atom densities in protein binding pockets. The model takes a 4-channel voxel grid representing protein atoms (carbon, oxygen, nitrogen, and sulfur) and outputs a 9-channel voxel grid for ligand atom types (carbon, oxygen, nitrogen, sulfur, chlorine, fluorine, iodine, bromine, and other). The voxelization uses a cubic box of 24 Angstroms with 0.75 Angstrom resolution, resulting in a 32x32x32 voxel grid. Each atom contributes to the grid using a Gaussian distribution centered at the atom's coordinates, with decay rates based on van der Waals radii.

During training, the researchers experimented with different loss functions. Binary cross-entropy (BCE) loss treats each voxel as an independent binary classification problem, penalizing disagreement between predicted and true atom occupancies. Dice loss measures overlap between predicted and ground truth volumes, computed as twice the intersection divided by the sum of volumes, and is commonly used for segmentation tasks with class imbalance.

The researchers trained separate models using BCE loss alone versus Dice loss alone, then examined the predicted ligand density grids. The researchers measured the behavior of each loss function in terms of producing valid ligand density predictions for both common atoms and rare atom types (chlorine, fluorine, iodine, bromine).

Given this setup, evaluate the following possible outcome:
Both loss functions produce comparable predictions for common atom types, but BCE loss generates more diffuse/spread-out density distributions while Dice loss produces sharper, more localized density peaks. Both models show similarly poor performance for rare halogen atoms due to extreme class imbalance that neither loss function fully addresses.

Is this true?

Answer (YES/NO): NO